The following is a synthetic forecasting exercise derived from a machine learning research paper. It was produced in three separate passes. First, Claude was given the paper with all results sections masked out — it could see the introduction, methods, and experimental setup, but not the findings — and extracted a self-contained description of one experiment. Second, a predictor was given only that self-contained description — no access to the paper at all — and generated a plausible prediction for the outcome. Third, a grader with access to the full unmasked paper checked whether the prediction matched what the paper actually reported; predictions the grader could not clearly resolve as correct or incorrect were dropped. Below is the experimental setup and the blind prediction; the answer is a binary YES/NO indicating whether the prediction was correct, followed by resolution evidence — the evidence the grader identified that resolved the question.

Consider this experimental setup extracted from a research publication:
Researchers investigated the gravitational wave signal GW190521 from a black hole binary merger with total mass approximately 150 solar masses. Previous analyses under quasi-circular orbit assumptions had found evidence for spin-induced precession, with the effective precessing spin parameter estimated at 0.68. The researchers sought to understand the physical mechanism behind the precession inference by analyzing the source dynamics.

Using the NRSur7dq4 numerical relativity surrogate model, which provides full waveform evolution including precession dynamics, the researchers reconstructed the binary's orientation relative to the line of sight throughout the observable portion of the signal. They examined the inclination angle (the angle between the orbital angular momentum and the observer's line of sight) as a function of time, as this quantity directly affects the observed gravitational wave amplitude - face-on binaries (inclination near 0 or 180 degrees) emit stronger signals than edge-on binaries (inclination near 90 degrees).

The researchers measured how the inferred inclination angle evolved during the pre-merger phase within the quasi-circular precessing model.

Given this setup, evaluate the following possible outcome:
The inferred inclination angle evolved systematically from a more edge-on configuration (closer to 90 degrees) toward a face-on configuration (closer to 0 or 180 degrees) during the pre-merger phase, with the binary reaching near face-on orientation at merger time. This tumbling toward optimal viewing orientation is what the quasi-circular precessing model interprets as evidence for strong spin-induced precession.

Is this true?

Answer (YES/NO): NO